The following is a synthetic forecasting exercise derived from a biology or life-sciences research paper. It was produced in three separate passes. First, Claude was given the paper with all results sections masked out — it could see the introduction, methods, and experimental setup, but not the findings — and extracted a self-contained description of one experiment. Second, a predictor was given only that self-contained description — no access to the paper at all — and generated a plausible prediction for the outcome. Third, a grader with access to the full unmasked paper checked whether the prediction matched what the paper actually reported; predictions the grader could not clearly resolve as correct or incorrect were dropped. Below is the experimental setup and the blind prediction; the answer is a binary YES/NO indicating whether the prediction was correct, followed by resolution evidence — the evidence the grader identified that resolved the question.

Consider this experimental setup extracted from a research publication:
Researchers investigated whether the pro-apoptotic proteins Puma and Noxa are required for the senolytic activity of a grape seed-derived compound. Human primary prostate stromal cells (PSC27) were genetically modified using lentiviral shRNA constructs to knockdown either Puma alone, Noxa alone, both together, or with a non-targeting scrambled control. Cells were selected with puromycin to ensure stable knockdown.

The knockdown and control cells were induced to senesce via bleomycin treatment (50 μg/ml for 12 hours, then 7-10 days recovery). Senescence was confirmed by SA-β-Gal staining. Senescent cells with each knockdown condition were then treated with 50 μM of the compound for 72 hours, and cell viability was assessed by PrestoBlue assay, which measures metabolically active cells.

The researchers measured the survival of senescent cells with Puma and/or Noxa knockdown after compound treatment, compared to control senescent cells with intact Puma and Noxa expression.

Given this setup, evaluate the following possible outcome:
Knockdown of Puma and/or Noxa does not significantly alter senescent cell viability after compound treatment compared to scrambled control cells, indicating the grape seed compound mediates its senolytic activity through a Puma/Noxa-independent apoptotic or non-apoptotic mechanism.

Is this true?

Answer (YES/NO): NO